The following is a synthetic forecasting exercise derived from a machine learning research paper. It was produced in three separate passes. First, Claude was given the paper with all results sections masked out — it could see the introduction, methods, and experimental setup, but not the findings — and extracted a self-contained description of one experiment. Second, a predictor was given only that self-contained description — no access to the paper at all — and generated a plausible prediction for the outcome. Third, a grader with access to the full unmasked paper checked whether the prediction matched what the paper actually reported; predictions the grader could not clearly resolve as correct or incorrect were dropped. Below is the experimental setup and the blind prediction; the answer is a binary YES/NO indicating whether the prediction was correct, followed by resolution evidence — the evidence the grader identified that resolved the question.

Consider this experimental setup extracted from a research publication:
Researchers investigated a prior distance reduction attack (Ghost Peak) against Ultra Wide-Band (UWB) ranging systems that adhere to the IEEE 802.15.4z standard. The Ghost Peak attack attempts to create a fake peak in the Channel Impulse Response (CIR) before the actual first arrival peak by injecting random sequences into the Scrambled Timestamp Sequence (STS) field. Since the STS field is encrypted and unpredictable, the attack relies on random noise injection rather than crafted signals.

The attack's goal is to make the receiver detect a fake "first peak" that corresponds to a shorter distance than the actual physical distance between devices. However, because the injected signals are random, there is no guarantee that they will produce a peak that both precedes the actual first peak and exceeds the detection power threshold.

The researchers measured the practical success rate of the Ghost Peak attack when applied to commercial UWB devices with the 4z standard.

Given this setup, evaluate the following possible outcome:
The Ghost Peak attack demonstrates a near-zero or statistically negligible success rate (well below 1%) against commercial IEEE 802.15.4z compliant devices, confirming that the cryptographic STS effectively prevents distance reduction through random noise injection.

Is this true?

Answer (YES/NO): NO